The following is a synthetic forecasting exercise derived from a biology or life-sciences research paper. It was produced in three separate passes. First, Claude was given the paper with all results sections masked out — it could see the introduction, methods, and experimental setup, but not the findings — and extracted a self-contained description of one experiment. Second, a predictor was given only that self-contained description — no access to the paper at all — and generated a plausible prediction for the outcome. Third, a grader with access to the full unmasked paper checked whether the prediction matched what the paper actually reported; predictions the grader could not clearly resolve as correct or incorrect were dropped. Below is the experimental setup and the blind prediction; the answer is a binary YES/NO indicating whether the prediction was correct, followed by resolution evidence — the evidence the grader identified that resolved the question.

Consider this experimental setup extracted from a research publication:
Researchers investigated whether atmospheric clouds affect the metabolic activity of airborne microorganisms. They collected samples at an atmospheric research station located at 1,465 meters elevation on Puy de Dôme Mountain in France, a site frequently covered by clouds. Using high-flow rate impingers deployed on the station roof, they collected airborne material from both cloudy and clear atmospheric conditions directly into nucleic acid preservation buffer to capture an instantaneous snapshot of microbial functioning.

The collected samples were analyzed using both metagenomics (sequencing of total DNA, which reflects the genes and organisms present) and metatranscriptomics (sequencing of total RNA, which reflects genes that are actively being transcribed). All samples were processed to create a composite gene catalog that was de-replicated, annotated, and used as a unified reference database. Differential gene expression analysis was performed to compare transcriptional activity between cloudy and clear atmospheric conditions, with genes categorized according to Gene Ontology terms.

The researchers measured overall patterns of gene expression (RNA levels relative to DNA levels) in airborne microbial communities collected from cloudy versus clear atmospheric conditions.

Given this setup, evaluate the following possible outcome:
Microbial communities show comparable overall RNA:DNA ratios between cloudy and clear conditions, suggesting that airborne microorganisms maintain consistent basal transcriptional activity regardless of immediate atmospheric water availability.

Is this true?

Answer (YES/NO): NO